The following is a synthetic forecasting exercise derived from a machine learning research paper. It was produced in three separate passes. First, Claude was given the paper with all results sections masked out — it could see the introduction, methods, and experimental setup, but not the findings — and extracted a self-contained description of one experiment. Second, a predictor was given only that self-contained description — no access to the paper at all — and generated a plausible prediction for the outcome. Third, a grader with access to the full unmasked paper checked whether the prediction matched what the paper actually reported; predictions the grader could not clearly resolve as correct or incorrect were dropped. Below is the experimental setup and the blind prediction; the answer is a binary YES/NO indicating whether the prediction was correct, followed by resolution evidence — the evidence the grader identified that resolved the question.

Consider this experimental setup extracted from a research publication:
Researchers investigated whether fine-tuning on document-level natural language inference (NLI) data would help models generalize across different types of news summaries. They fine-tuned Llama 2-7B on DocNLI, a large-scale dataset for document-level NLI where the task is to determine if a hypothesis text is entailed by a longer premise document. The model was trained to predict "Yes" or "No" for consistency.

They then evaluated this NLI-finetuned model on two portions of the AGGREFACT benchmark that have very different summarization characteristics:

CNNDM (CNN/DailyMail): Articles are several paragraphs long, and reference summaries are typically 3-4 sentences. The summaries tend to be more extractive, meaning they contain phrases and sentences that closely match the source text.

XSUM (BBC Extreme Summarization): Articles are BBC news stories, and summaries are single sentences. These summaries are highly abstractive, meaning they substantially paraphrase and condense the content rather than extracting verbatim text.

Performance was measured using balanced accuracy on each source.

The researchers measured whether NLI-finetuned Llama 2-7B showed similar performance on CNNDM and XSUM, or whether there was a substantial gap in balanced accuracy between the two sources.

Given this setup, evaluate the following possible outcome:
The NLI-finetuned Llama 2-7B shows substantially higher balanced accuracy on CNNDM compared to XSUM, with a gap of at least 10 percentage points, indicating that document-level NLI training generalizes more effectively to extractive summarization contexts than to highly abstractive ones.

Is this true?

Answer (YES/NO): YES